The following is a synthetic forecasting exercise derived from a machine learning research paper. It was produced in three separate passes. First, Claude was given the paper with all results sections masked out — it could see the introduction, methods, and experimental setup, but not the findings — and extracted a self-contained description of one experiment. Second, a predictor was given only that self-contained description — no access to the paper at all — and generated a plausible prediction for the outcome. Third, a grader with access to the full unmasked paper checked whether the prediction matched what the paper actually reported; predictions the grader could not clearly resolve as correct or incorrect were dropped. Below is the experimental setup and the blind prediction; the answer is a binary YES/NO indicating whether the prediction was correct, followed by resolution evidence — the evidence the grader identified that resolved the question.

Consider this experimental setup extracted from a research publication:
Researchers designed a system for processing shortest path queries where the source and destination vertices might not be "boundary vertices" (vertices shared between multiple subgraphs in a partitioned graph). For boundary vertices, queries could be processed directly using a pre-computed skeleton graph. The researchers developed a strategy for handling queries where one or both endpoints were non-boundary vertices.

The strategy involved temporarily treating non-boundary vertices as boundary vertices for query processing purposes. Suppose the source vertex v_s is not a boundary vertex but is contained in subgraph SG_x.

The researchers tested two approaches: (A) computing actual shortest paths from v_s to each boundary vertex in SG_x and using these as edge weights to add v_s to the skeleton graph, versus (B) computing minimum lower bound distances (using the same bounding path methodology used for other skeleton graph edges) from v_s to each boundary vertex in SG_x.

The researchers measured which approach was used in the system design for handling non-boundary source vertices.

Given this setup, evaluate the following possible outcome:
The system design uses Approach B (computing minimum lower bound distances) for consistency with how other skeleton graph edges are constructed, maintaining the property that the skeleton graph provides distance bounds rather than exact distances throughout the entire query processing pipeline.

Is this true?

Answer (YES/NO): YES